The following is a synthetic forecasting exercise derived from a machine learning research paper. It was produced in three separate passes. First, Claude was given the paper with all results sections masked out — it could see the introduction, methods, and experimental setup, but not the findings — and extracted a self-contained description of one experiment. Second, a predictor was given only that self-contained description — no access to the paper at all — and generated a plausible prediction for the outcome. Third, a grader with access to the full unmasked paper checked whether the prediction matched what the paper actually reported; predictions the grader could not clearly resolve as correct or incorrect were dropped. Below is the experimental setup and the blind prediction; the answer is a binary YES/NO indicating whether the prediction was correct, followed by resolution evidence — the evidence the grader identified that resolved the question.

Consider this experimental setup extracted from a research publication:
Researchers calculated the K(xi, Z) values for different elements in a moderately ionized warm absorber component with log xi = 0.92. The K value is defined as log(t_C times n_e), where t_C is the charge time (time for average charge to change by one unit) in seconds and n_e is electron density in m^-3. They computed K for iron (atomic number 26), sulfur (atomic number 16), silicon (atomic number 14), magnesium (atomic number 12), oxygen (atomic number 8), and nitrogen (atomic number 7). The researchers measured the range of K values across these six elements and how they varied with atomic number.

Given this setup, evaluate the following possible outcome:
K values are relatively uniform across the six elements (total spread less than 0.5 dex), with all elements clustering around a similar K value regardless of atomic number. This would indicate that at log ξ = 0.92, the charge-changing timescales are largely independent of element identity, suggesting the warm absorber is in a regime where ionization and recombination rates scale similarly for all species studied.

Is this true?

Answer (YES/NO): NO